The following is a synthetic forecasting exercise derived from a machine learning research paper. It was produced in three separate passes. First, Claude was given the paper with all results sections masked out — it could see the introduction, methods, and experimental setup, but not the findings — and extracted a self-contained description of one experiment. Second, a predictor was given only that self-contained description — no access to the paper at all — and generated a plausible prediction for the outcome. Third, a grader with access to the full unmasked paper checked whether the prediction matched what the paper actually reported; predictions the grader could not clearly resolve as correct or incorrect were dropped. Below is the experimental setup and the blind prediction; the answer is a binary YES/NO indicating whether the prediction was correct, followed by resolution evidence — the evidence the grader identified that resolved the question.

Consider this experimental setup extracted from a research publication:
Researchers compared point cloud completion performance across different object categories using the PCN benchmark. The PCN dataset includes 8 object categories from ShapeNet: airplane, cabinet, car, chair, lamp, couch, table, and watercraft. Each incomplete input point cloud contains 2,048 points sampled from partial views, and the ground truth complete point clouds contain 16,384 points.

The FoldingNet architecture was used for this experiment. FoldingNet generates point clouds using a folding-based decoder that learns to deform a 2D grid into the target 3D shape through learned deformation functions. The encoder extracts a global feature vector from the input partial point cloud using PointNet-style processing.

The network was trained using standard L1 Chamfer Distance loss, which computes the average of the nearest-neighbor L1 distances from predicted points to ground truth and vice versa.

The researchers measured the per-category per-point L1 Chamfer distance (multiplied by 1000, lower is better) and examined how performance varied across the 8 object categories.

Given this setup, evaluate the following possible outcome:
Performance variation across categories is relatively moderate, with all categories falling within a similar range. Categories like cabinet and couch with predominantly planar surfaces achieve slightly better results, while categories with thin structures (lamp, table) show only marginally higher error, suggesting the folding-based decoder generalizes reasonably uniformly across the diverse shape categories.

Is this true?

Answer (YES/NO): NO